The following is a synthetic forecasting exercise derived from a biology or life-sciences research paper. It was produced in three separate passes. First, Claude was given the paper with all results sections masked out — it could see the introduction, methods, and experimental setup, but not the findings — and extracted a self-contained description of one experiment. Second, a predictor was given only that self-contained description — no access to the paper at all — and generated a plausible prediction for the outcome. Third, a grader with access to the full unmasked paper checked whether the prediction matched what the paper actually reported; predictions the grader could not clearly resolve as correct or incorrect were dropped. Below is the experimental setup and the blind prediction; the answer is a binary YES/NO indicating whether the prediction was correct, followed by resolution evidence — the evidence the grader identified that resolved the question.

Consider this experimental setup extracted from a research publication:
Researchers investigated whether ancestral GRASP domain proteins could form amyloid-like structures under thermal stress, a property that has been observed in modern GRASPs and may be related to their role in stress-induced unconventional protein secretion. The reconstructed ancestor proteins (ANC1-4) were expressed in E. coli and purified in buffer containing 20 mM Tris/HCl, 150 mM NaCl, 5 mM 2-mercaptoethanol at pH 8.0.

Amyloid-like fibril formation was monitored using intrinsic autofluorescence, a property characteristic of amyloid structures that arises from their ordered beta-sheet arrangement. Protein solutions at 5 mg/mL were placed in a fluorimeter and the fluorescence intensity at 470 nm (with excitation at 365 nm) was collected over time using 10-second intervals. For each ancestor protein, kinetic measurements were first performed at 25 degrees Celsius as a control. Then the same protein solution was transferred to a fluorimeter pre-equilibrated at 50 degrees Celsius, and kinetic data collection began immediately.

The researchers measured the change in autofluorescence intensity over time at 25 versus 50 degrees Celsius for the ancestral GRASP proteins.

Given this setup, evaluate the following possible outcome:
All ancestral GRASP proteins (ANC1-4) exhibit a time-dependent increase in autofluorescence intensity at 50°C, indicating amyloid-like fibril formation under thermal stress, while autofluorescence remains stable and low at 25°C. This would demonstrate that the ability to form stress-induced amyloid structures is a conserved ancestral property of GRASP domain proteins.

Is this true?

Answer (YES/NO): YES